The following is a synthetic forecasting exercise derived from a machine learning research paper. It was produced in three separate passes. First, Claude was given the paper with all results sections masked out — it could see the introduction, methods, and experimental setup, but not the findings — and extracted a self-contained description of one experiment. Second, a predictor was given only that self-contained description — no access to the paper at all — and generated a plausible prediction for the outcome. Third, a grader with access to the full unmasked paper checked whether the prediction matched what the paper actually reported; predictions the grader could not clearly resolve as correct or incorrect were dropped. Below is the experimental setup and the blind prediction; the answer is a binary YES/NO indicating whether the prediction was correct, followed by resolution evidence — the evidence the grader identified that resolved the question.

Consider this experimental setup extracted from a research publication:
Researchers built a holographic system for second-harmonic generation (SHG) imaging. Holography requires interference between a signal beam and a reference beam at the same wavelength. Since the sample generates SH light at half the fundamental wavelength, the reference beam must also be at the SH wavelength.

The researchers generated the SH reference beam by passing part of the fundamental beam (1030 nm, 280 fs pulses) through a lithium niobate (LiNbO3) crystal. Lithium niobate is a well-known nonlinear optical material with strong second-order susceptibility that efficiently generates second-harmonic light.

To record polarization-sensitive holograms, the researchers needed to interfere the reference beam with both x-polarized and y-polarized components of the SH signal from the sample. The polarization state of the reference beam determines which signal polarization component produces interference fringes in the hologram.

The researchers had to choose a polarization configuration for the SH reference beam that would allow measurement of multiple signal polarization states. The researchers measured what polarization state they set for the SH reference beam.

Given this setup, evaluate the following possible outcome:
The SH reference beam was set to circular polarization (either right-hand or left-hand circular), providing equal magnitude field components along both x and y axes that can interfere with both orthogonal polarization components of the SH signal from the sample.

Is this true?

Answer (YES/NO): NO